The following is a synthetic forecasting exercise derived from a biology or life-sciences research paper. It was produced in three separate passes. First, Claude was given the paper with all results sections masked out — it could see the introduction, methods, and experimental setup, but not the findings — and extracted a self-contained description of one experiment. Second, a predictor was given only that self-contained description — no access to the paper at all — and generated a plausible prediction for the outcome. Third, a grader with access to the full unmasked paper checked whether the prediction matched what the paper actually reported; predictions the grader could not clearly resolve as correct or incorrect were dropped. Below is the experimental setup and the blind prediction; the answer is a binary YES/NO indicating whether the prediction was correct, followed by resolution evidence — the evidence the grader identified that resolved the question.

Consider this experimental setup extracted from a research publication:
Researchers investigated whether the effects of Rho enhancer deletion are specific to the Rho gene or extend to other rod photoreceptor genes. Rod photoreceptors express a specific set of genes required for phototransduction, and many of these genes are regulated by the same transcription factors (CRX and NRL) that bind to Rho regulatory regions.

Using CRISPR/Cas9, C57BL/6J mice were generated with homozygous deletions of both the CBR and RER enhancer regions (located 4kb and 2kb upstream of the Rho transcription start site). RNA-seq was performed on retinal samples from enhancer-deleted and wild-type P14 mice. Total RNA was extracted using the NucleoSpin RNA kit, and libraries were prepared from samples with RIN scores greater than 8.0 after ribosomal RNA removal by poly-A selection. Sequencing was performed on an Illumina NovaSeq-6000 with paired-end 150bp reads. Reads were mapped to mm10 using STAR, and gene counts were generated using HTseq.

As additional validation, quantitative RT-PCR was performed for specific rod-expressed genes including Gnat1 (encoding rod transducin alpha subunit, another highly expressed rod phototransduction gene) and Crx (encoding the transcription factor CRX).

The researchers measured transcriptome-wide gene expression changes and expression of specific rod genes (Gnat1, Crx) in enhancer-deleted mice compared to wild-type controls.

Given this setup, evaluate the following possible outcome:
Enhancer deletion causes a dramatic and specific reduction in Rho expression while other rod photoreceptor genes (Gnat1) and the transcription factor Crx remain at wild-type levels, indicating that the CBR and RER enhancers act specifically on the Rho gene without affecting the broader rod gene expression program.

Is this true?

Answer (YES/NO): NO